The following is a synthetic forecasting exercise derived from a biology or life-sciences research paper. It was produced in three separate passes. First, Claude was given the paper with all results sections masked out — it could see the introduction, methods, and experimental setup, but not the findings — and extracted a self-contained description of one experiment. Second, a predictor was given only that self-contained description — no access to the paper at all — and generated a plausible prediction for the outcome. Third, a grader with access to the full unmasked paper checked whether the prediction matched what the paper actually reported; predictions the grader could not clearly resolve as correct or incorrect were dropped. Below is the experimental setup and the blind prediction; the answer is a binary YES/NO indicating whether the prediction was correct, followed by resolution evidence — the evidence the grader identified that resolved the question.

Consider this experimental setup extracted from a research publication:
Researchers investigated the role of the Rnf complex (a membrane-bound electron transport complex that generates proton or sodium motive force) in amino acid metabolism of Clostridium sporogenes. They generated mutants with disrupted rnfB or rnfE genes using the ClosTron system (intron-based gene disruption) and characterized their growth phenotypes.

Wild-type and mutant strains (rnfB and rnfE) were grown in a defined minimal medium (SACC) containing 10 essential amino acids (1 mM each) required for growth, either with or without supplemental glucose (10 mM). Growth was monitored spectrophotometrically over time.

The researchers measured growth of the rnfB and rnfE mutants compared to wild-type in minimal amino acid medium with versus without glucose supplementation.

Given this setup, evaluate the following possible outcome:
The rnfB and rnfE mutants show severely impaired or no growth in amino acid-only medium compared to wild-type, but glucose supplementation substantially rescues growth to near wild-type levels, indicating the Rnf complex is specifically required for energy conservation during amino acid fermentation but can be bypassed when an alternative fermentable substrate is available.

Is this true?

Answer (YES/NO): YES